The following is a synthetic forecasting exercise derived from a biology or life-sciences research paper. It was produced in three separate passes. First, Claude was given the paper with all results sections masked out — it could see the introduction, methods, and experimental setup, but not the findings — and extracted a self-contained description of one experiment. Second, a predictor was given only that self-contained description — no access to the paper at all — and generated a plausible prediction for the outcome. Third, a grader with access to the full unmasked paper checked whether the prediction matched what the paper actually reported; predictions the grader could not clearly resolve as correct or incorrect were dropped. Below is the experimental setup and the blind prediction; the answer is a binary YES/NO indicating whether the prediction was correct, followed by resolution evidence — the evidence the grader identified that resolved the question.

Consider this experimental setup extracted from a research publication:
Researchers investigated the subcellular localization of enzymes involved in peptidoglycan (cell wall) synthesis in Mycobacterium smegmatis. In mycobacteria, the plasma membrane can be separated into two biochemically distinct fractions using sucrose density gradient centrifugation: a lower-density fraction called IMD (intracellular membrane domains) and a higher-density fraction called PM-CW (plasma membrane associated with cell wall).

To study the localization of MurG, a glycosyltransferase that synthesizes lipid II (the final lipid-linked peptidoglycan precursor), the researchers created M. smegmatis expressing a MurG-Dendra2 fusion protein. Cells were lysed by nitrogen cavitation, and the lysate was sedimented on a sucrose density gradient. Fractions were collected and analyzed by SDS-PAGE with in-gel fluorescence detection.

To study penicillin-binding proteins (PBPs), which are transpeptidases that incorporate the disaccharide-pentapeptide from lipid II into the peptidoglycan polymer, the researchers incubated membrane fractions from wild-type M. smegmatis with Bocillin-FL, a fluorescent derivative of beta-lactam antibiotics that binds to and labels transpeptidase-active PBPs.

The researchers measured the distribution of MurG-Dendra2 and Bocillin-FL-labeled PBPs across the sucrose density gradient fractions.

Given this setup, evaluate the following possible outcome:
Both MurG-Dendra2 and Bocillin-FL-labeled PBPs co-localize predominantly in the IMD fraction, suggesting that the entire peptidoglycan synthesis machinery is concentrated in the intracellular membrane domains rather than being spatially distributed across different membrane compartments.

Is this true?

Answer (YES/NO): NO